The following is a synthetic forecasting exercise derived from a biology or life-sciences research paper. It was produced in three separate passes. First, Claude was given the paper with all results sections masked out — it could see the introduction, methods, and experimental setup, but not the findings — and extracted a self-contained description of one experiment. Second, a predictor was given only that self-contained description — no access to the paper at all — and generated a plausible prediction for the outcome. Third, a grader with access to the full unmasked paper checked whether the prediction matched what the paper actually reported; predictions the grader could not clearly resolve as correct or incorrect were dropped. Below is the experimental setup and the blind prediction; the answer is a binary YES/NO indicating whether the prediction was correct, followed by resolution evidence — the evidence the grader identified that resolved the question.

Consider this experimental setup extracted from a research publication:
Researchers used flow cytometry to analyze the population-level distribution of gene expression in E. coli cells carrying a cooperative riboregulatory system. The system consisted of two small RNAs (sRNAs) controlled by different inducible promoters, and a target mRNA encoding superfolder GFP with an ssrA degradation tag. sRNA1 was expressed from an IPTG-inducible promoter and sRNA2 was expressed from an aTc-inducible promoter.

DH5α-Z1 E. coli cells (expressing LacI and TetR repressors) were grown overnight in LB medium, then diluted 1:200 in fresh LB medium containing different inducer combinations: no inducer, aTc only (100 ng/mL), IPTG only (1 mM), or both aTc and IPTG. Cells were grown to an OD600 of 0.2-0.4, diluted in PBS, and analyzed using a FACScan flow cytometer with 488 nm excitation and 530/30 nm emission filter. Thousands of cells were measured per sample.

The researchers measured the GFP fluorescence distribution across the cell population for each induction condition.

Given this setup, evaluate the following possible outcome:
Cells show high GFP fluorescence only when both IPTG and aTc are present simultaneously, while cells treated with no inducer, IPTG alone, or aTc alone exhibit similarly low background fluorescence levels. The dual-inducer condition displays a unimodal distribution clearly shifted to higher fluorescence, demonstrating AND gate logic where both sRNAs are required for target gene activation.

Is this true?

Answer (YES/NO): NO